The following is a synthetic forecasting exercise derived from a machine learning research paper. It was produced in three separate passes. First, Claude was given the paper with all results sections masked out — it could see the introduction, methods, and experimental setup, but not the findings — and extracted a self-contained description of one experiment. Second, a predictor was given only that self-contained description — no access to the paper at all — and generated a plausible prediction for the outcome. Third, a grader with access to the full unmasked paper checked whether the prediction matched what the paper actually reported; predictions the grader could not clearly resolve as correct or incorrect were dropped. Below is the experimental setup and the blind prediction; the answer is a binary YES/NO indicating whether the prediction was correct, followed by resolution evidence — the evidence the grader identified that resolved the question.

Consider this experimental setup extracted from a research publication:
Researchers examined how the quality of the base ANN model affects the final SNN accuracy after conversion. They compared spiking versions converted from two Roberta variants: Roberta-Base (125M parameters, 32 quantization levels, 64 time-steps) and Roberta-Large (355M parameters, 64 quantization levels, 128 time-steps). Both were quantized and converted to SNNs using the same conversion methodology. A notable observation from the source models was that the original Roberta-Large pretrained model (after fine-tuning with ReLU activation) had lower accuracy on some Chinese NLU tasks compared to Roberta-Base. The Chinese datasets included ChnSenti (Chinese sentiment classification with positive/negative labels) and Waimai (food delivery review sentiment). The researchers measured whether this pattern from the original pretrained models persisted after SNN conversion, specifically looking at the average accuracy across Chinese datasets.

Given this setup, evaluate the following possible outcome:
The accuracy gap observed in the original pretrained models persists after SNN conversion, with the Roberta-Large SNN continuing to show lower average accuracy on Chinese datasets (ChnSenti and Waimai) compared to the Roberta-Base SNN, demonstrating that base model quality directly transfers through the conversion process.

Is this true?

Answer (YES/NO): YES